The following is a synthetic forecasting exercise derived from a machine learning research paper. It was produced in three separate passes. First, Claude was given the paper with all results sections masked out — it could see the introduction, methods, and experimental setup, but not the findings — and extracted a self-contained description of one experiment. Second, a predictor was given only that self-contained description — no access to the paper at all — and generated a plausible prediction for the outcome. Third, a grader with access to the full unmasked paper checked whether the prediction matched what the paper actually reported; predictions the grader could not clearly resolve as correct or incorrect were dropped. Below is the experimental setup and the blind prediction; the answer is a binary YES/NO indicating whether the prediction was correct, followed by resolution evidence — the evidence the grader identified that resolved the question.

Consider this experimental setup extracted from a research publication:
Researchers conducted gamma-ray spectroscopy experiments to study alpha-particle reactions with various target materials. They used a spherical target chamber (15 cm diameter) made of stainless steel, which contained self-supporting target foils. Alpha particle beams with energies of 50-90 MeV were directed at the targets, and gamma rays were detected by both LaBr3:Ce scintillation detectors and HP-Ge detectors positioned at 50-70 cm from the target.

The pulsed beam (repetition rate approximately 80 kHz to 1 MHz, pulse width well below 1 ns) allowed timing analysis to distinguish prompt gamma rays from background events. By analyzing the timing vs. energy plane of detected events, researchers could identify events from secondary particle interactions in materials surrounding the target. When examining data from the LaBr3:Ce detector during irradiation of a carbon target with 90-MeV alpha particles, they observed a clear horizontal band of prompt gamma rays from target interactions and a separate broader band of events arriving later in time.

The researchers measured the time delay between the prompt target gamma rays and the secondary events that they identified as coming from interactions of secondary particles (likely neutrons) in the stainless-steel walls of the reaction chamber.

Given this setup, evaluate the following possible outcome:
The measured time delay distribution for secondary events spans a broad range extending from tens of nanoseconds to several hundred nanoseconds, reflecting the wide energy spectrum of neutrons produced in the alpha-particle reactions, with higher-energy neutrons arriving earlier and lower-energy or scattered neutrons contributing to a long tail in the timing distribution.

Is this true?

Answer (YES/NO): NO